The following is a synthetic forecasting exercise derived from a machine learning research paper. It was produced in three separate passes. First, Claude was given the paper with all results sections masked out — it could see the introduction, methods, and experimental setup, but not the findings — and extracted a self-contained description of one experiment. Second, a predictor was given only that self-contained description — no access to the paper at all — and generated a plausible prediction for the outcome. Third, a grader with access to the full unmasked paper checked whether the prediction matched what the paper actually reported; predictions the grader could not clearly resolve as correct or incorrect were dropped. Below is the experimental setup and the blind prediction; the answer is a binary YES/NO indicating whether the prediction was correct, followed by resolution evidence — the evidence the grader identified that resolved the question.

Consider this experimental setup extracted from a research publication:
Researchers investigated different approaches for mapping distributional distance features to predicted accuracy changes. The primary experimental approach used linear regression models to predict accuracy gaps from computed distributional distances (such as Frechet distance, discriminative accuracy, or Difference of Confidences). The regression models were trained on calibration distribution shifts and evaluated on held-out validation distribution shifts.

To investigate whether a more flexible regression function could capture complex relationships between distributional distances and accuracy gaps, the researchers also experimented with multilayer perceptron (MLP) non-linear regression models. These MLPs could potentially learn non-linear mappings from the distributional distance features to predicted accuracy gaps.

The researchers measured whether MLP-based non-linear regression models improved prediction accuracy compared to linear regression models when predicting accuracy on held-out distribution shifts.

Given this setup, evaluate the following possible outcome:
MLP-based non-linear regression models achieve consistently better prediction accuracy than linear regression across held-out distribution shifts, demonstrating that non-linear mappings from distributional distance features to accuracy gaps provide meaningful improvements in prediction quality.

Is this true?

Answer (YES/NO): NO